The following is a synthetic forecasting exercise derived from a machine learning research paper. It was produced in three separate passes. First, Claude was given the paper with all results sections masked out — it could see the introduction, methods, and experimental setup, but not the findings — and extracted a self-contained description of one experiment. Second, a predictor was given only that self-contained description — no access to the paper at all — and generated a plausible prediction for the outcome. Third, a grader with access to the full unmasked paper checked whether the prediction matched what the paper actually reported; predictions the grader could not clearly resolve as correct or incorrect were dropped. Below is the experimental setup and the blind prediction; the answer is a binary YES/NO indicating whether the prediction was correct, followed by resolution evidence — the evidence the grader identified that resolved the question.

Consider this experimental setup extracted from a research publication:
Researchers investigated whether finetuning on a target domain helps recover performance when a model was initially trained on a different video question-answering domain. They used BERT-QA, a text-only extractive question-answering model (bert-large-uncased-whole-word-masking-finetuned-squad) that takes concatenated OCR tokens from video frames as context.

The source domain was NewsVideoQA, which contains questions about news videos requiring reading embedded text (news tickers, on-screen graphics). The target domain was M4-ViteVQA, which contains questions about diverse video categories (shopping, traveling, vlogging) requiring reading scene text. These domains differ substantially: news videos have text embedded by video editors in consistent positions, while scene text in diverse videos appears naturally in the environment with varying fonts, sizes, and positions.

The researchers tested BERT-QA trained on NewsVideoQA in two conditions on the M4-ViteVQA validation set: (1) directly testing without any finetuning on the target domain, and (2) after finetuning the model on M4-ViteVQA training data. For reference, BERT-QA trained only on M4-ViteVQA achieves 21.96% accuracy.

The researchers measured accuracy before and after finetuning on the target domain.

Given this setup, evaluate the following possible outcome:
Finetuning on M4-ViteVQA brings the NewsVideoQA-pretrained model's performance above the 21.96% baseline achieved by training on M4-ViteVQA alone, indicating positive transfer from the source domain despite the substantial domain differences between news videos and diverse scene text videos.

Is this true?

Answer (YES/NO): YES